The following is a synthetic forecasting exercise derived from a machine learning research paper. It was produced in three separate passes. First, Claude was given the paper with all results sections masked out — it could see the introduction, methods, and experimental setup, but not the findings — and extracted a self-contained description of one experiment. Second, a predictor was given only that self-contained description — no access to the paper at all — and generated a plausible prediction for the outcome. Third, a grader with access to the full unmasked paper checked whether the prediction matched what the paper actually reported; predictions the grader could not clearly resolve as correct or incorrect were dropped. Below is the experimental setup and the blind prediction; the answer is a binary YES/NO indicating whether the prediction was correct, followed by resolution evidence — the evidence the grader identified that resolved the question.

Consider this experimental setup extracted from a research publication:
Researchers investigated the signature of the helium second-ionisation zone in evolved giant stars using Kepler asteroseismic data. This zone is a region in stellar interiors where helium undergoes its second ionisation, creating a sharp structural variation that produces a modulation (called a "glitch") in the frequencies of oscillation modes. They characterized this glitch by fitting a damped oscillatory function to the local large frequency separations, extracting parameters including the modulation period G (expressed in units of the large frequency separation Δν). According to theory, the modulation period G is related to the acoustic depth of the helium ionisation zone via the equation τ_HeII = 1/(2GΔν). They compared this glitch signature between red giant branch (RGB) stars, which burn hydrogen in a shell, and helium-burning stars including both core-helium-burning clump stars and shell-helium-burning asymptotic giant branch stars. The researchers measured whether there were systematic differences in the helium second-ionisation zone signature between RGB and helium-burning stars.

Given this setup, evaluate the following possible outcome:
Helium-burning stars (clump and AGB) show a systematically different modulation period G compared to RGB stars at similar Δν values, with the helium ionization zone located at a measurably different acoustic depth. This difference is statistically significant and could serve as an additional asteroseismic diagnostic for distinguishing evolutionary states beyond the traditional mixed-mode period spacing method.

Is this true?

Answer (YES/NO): NO